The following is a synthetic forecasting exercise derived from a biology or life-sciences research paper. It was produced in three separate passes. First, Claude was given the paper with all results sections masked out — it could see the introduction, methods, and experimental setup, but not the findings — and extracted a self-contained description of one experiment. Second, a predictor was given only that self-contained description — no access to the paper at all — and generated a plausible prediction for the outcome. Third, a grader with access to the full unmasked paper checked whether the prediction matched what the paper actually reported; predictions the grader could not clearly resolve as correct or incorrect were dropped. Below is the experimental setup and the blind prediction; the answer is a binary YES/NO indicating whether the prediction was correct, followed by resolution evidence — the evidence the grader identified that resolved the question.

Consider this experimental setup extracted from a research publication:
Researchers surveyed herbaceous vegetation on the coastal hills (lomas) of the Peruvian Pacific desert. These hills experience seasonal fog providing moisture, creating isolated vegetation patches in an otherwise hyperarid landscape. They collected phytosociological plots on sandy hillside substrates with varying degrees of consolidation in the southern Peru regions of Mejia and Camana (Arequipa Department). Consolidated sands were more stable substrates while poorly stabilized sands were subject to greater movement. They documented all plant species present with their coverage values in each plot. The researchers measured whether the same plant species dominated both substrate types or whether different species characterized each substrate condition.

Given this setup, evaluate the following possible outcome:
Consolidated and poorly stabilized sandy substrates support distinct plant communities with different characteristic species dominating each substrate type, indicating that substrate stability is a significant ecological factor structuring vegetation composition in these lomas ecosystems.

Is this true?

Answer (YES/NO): YES